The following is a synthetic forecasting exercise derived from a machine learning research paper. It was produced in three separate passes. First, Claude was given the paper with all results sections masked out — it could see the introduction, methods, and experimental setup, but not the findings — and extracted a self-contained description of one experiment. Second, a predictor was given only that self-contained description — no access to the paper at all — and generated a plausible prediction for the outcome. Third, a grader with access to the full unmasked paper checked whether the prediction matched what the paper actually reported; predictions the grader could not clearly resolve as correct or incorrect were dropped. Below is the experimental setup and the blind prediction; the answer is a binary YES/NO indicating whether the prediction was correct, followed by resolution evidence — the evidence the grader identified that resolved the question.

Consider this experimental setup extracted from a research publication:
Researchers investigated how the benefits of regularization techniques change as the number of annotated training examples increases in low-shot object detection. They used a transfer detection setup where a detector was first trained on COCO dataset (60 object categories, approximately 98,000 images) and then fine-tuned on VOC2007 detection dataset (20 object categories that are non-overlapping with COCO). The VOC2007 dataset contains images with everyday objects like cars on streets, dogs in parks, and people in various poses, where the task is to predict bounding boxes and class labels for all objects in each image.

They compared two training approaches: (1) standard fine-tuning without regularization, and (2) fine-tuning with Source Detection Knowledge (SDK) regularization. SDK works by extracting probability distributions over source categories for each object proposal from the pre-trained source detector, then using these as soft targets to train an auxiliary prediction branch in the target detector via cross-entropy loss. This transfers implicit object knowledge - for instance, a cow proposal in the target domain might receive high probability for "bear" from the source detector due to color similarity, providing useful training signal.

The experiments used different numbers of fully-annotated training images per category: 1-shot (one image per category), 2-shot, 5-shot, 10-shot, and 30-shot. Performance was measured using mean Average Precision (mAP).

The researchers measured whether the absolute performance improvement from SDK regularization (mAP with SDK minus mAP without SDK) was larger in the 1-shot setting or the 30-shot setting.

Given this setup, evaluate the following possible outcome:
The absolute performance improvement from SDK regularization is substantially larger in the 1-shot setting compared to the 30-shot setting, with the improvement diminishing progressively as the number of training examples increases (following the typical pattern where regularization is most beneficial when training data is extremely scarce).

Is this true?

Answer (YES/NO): YES